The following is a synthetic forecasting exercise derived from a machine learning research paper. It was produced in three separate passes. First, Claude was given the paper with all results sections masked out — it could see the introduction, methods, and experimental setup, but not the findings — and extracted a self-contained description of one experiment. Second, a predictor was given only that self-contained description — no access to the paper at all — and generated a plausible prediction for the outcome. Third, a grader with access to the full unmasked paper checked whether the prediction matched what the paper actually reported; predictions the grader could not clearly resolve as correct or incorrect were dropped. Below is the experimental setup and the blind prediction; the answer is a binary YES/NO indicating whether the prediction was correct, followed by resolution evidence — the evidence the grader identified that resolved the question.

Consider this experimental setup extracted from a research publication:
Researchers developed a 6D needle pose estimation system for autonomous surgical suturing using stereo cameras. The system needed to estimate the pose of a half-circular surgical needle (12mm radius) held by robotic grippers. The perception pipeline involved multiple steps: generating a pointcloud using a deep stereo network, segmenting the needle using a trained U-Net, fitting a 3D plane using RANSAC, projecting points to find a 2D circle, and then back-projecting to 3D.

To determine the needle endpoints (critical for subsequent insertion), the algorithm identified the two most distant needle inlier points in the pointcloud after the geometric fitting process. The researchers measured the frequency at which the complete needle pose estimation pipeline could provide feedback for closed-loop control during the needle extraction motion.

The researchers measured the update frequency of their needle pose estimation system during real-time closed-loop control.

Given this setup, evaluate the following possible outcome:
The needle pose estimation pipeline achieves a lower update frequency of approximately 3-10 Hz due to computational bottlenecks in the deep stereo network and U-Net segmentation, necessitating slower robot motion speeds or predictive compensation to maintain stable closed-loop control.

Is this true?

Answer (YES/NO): NO